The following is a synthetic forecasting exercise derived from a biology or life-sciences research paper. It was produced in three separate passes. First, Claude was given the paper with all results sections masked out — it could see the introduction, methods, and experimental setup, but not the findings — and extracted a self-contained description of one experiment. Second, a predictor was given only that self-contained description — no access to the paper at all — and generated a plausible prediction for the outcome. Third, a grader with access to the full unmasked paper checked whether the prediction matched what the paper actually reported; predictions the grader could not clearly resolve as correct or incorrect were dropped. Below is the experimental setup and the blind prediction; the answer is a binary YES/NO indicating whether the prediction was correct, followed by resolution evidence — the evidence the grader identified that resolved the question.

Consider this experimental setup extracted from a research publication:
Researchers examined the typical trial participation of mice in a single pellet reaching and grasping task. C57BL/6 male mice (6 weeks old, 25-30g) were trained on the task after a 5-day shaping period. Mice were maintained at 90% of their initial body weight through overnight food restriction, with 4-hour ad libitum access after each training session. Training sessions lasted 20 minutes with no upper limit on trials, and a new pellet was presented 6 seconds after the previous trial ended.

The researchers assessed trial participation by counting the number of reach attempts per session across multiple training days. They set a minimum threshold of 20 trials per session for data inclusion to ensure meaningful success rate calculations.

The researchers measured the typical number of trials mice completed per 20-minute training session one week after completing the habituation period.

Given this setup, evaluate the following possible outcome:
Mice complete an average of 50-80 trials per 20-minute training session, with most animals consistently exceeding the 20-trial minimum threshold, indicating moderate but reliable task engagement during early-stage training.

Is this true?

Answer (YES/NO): YES